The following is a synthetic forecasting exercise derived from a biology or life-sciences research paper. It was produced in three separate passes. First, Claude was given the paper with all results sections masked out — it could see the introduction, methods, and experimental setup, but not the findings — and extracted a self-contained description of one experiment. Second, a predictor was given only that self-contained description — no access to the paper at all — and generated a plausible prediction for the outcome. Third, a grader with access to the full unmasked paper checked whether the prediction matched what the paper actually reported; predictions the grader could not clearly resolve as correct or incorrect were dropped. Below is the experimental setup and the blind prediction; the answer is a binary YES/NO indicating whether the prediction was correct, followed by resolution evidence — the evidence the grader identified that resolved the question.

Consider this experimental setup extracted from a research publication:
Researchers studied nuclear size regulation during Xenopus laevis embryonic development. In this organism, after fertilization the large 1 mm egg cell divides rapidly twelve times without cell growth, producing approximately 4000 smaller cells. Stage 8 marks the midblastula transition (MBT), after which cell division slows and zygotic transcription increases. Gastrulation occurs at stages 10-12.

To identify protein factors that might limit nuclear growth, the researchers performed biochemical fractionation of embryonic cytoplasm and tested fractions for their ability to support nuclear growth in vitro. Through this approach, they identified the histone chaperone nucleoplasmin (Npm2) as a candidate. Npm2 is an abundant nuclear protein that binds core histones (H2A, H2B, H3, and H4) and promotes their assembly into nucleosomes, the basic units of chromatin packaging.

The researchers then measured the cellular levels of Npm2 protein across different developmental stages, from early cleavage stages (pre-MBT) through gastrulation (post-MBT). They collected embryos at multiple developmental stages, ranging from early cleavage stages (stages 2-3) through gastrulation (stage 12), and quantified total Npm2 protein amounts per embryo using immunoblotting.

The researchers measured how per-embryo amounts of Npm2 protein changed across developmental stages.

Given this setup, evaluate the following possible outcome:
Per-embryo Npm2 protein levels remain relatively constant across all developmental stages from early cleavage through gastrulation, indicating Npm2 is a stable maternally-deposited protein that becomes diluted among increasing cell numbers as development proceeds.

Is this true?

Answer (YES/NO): YES